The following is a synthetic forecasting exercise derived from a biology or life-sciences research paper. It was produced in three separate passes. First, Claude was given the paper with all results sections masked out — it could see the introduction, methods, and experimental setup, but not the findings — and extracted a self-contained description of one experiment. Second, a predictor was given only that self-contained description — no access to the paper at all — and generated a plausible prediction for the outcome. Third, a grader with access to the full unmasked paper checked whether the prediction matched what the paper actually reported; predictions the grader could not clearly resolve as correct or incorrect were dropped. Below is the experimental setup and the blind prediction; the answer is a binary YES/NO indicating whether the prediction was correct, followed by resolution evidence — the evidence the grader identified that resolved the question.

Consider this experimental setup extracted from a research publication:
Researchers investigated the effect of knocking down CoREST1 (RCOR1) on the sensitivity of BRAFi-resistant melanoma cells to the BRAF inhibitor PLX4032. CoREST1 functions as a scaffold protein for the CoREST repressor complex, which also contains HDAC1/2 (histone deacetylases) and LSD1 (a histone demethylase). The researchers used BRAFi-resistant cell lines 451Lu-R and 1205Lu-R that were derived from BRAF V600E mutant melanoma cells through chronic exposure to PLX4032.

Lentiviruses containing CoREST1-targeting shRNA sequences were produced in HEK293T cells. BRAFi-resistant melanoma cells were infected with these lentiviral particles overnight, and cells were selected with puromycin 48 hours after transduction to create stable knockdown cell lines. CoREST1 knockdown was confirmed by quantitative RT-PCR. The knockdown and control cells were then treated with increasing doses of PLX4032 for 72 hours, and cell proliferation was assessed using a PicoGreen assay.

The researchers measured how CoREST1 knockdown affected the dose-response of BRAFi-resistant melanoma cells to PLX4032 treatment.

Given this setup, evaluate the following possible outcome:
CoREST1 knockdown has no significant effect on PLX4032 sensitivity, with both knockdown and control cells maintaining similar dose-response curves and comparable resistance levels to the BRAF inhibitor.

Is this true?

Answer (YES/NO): NO